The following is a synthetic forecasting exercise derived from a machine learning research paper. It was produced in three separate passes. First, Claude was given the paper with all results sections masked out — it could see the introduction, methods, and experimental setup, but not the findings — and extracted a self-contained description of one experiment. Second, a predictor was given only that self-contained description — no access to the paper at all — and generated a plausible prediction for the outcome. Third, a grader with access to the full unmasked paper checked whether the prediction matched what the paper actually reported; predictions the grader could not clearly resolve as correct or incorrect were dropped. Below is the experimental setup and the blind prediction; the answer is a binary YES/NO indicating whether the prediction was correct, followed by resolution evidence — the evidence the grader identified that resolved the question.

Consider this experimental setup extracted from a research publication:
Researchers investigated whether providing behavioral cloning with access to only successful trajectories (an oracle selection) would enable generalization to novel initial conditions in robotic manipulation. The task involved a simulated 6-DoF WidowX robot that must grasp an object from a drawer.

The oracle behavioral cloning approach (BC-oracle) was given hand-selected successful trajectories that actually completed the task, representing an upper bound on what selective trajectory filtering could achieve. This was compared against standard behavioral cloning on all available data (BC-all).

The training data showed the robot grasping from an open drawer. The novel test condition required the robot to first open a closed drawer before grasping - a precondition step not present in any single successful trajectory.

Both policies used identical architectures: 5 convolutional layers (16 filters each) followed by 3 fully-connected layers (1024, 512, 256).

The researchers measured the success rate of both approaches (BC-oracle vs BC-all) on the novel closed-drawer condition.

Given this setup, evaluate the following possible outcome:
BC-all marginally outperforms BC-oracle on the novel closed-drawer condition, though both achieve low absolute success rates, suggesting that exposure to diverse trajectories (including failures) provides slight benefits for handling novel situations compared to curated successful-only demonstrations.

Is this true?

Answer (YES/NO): NO